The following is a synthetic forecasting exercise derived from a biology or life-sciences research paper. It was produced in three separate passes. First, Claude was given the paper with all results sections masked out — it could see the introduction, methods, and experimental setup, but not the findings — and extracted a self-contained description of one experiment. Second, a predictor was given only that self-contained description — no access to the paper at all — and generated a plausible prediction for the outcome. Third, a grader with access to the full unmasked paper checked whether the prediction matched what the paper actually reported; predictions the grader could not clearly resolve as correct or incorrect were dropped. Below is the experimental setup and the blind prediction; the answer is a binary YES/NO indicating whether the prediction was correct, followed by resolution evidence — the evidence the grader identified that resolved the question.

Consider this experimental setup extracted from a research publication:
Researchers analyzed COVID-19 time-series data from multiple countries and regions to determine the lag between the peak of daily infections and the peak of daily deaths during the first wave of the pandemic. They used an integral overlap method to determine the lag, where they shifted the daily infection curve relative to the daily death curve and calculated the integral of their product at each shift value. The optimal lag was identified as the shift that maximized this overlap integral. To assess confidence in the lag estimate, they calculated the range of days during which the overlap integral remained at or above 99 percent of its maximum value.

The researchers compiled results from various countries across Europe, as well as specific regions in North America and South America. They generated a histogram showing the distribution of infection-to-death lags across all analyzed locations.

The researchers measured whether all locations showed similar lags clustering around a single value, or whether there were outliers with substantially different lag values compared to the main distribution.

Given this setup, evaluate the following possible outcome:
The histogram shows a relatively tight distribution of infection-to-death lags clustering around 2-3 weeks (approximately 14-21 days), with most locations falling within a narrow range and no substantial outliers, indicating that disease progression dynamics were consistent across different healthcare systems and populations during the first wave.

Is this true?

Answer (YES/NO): NO